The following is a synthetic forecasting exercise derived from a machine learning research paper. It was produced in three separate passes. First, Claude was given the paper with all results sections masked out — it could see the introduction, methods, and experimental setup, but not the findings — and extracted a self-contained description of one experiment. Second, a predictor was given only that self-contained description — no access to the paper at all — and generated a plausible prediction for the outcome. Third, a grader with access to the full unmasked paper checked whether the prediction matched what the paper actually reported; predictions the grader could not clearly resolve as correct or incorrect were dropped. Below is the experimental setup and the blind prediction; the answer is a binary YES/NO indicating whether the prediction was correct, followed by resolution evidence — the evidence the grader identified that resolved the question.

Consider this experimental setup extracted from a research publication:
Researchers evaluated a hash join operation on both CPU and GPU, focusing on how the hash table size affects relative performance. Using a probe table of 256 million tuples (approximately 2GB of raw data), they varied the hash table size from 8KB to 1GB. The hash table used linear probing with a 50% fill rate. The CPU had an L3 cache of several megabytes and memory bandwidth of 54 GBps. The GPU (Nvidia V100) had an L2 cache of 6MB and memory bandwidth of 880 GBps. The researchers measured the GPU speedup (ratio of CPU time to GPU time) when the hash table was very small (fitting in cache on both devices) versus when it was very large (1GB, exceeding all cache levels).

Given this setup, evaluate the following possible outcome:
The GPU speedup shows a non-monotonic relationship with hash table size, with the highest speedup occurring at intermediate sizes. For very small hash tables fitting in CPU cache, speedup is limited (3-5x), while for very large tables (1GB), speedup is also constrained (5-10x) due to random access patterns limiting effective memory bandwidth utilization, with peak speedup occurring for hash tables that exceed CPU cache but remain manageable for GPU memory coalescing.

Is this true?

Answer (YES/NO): NO